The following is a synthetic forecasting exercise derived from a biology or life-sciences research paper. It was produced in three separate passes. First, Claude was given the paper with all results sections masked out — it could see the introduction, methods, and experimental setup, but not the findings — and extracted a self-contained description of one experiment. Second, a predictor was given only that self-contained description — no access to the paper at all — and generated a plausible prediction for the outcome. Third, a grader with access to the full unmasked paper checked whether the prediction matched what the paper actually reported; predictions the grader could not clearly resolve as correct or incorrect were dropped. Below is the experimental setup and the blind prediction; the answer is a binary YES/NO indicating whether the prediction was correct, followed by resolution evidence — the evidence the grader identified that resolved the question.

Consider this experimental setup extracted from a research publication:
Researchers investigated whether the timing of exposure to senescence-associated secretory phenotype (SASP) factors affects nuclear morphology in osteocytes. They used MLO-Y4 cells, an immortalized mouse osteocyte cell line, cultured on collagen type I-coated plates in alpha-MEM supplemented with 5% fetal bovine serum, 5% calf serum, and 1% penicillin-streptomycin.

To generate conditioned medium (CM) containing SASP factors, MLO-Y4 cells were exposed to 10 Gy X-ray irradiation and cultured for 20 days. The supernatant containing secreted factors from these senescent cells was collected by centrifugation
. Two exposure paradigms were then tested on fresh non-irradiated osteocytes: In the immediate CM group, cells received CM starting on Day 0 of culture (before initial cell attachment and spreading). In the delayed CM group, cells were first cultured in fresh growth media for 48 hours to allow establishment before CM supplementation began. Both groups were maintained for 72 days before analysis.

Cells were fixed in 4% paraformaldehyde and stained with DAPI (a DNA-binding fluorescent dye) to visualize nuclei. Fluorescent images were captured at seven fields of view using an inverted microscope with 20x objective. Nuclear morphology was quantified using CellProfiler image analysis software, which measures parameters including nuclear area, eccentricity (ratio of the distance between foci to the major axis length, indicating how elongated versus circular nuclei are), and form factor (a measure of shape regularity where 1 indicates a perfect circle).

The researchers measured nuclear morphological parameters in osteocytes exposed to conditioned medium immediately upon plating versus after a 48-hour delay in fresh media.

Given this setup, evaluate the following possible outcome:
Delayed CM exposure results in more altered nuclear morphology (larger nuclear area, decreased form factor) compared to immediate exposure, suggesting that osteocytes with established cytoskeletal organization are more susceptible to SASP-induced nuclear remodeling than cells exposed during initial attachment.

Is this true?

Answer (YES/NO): NO